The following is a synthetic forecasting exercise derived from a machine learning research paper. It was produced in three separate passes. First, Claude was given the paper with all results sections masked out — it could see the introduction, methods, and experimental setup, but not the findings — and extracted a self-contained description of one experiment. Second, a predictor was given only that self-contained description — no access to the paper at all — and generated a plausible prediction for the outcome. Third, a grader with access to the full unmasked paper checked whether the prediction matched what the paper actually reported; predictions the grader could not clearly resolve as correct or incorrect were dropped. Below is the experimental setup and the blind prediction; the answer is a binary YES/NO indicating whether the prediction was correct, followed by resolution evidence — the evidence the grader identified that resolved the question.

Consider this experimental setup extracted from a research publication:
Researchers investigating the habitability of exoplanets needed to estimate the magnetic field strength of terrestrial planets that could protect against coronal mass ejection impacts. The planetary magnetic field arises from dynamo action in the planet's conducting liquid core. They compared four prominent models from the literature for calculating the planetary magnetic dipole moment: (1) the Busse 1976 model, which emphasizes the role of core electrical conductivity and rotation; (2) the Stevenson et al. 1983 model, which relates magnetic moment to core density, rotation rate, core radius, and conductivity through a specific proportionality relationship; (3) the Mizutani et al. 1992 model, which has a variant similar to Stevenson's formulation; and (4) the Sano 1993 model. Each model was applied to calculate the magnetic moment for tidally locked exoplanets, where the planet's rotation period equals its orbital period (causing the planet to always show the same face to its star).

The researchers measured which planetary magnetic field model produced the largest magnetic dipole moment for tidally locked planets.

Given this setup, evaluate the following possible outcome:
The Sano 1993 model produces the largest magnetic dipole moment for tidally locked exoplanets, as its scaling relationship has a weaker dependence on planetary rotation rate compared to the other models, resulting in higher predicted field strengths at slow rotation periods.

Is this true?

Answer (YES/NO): NO